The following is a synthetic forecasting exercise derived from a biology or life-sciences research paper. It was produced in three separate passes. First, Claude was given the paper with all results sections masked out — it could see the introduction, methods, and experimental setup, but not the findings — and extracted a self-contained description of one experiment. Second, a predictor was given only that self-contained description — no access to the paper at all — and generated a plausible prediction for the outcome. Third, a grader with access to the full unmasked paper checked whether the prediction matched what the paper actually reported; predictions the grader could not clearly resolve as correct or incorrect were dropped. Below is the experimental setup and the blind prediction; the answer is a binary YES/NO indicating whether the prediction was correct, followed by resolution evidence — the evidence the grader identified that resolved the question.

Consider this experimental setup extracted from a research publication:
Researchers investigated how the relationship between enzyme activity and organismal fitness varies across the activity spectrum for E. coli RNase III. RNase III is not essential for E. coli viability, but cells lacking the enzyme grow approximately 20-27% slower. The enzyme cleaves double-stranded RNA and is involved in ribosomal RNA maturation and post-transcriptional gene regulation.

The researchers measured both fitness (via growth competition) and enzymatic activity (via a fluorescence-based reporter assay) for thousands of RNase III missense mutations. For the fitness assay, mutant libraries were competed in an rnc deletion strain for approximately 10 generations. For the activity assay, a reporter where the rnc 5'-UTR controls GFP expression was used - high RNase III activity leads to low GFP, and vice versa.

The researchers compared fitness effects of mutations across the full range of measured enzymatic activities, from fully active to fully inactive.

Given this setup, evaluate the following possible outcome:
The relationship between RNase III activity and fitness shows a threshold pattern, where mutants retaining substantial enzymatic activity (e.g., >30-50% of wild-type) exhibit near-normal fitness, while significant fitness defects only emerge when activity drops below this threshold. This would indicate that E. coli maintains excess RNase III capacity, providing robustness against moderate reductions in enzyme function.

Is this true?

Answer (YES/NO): YES